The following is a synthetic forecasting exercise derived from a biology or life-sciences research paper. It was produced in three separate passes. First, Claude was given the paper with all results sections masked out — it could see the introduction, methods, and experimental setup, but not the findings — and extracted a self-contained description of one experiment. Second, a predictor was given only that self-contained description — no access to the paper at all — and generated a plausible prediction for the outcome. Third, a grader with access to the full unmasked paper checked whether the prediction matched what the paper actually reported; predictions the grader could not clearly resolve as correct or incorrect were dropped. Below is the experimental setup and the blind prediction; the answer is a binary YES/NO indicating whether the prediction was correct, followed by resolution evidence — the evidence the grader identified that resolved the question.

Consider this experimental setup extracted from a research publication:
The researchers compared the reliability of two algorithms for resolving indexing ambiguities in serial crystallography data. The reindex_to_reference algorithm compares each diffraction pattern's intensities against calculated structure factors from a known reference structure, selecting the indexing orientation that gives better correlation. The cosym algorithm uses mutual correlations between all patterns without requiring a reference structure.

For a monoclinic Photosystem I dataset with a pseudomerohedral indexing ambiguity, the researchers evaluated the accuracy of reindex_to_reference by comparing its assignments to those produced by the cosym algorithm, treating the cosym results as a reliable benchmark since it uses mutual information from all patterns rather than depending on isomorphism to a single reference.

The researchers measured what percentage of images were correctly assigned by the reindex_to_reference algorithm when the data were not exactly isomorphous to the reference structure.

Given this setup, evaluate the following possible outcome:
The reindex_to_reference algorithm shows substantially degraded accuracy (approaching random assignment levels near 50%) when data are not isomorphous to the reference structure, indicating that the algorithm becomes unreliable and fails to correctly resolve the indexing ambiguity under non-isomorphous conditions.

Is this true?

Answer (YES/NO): NO